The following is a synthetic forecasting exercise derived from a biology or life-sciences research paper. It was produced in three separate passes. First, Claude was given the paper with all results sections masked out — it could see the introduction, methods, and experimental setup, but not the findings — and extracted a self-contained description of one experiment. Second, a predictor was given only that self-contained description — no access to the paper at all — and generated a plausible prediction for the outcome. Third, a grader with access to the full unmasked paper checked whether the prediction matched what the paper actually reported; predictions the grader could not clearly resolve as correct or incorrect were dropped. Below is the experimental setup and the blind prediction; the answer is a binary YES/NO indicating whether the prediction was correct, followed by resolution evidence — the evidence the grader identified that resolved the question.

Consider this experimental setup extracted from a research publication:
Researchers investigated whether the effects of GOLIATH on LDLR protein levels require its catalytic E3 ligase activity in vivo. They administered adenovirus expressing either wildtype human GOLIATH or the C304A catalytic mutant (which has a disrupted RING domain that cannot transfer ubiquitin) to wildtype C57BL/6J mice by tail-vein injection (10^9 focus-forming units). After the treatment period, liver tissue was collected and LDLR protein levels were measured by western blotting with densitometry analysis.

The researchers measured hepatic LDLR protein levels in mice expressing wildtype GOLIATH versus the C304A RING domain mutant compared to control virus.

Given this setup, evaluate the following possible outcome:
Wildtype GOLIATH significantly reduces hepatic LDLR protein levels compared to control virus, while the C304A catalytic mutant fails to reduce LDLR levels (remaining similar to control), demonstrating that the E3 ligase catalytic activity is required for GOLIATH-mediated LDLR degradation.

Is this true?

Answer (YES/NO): YES